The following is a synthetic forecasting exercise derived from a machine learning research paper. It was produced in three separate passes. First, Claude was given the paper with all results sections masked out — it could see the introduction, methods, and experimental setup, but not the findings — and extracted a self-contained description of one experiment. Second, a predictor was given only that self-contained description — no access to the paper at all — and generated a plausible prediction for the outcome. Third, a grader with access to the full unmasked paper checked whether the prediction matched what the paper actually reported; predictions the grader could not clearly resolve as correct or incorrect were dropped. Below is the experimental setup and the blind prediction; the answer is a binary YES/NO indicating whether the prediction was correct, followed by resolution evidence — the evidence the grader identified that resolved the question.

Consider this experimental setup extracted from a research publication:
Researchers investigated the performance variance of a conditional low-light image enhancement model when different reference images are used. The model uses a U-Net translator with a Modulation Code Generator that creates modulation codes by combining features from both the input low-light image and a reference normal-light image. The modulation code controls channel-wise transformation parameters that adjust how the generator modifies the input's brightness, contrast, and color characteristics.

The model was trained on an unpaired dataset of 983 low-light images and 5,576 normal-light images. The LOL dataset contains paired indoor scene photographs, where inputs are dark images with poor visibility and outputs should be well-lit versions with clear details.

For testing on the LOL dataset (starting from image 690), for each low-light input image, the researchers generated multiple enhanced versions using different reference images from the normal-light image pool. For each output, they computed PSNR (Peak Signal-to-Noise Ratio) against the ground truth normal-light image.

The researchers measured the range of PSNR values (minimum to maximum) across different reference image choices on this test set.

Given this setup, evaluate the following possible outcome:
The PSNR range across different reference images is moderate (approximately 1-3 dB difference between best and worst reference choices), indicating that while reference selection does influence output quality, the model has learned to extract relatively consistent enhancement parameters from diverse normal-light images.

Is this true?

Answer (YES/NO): NO